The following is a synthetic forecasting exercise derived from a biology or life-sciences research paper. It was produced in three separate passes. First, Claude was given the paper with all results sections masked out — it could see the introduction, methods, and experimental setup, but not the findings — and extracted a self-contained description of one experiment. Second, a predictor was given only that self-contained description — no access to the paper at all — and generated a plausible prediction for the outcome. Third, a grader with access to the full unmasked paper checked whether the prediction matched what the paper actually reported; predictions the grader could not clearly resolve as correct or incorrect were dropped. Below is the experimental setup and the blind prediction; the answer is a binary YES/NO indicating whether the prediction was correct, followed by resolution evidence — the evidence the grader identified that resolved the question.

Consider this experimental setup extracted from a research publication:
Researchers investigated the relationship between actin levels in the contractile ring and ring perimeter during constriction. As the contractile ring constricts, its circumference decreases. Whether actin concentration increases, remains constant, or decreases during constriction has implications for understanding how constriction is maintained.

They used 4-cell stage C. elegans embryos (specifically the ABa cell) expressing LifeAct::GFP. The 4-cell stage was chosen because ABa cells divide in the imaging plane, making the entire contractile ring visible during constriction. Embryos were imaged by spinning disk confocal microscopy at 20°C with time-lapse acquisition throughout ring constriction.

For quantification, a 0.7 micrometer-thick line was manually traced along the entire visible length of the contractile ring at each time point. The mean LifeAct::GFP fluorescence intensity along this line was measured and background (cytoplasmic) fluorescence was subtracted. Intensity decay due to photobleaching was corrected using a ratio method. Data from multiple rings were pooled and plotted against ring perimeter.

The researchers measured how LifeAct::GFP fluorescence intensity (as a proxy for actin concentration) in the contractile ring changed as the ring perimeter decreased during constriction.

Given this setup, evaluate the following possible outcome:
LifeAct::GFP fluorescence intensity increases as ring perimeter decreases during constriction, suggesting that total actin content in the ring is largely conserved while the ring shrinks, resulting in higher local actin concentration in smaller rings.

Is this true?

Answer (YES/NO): NO